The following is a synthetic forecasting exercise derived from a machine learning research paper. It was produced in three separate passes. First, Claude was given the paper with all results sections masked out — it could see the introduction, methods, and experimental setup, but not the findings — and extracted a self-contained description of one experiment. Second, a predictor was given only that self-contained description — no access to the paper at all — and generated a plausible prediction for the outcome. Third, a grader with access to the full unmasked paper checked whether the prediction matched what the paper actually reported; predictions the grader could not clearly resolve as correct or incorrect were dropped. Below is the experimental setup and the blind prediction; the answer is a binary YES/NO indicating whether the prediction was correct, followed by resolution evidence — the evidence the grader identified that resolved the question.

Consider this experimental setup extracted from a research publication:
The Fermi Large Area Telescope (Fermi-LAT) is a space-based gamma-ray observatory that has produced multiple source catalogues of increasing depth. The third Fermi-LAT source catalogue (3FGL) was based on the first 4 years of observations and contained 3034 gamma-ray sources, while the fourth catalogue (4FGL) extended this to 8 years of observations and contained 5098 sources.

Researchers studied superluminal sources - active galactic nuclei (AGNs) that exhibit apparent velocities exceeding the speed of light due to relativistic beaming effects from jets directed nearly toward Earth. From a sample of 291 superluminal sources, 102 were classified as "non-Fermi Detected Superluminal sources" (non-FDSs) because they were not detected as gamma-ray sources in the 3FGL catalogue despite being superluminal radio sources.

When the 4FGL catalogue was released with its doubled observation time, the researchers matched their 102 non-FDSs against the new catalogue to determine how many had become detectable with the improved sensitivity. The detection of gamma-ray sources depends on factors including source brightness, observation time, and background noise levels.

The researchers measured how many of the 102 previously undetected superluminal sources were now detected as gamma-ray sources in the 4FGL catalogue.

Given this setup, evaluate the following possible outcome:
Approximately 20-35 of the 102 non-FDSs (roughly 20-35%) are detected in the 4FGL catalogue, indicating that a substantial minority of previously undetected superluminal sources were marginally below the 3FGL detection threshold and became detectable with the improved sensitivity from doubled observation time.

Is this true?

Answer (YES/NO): NO